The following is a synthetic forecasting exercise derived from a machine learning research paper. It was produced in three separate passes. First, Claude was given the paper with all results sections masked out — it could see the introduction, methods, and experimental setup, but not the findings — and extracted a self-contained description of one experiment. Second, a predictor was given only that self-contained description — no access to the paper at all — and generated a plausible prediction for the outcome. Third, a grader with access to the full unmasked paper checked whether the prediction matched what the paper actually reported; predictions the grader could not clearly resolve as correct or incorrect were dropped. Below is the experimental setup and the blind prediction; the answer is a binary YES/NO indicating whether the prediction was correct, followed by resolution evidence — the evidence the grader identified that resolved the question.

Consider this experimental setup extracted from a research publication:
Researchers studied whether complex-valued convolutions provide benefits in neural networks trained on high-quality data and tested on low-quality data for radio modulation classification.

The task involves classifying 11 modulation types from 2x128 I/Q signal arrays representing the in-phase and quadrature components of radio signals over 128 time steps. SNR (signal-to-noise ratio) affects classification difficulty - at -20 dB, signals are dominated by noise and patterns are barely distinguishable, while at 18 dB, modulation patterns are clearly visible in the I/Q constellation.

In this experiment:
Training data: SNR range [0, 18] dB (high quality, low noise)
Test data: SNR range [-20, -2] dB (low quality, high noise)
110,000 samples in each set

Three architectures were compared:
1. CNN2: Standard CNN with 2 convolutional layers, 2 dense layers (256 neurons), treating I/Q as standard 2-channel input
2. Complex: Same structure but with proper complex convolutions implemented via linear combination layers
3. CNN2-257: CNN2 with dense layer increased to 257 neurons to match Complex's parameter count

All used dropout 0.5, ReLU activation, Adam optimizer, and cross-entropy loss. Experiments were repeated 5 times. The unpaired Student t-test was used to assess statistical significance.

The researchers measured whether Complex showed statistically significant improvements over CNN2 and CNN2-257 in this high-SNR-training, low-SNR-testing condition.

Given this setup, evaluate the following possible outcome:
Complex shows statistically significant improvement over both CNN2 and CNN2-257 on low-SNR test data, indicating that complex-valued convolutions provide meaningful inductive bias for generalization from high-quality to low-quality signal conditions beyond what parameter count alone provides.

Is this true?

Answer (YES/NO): NO